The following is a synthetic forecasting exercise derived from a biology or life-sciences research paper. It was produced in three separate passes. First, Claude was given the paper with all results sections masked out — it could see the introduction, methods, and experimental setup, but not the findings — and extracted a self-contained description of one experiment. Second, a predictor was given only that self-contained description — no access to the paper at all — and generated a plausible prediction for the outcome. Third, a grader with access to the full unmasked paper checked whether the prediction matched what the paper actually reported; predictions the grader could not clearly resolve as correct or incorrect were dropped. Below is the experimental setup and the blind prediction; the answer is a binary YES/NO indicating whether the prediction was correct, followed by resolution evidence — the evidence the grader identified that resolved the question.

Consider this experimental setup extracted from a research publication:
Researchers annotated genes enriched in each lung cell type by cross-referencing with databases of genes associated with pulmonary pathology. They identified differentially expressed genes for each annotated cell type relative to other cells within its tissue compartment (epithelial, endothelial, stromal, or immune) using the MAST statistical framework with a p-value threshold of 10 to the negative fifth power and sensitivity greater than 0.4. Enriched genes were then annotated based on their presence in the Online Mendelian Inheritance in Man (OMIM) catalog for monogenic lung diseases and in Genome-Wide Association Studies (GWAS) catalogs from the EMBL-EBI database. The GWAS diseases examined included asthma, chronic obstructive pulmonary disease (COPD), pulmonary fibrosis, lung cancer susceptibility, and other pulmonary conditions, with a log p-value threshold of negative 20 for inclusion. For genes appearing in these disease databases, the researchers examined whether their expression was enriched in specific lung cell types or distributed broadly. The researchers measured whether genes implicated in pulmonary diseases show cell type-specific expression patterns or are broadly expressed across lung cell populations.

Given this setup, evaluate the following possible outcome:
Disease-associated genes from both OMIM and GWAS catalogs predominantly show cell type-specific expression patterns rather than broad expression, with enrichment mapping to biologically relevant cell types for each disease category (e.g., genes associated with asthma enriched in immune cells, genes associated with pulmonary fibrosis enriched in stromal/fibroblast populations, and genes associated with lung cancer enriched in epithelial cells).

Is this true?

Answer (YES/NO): NO